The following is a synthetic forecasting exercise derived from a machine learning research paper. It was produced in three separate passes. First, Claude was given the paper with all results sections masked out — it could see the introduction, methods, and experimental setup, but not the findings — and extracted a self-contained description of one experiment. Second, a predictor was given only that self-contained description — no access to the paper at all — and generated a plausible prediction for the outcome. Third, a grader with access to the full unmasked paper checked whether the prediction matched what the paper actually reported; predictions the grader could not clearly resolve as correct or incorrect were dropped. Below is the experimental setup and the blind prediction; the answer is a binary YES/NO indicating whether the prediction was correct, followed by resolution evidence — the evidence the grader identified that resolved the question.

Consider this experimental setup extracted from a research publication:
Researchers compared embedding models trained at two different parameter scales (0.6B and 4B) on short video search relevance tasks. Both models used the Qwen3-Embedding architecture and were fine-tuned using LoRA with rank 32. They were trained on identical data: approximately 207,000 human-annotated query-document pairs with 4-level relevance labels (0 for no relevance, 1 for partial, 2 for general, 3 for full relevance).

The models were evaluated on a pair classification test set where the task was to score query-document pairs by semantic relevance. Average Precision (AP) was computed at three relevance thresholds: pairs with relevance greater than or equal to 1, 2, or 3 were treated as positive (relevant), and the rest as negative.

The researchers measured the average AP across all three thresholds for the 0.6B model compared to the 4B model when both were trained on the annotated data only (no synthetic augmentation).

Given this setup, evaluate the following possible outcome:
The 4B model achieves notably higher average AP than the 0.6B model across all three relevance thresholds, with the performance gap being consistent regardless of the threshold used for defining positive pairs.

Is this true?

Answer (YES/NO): NO